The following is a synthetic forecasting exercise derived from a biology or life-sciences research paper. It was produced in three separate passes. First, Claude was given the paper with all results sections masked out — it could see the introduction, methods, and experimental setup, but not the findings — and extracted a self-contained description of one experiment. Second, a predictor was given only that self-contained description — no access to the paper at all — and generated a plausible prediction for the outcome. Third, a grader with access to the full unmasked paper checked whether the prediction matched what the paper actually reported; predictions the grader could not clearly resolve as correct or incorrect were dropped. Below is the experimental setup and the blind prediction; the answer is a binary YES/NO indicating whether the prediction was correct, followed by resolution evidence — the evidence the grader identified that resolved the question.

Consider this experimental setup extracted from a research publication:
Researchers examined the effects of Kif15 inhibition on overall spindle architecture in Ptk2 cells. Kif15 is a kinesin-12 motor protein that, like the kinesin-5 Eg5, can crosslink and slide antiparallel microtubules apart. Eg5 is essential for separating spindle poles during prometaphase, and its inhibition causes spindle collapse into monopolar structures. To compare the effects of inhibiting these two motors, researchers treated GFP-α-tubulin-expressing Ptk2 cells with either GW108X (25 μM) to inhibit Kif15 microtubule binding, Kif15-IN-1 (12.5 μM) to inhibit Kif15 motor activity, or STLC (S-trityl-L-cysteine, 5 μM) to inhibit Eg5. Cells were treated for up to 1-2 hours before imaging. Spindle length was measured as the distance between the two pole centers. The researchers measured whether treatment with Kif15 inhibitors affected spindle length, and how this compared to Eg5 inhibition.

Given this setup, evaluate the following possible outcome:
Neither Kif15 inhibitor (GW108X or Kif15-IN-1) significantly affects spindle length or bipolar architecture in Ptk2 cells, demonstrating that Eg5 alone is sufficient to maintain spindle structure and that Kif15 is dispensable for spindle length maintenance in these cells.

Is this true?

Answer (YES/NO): NO